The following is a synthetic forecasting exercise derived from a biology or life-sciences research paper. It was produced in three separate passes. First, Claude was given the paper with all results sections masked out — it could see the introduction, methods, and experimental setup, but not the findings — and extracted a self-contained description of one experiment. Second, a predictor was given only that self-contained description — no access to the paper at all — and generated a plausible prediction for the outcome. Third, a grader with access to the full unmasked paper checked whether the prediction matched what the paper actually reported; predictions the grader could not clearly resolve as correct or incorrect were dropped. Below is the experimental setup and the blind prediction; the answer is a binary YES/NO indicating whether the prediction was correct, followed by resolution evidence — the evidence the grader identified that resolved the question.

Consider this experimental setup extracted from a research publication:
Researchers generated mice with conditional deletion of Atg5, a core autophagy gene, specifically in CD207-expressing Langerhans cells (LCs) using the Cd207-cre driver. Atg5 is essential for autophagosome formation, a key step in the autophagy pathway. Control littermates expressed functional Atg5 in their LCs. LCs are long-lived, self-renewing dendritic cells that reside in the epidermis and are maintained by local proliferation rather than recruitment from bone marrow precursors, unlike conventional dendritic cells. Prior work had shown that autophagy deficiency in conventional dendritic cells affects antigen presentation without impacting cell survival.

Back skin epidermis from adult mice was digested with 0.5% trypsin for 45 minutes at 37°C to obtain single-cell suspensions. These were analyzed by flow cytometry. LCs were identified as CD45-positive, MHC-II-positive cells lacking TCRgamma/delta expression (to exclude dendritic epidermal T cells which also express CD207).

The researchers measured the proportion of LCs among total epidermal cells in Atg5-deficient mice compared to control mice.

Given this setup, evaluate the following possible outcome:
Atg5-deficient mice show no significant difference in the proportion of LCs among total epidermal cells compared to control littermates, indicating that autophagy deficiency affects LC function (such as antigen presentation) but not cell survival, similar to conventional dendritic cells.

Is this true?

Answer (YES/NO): NO